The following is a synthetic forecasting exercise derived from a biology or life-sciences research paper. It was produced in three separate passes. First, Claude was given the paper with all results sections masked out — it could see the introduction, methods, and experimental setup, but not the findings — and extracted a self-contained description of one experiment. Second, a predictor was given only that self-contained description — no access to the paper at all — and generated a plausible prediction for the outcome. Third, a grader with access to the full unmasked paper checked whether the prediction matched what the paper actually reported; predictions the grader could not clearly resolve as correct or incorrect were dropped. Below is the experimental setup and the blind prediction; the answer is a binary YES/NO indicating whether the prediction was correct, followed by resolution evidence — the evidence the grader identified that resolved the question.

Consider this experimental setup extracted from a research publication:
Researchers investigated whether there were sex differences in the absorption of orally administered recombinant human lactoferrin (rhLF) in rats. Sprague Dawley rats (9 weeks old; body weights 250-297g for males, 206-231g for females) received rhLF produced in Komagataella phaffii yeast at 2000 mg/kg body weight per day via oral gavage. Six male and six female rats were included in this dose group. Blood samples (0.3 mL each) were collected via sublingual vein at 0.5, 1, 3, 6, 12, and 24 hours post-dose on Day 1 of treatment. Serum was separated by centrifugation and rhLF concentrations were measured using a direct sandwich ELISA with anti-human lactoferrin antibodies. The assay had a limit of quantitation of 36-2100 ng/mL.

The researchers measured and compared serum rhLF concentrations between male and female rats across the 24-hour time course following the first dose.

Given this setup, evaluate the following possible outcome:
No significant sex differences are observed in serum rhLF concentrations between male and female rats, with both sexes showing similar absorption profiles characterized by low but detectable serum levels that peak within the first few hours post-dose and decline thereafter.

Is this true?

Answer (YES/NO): YES